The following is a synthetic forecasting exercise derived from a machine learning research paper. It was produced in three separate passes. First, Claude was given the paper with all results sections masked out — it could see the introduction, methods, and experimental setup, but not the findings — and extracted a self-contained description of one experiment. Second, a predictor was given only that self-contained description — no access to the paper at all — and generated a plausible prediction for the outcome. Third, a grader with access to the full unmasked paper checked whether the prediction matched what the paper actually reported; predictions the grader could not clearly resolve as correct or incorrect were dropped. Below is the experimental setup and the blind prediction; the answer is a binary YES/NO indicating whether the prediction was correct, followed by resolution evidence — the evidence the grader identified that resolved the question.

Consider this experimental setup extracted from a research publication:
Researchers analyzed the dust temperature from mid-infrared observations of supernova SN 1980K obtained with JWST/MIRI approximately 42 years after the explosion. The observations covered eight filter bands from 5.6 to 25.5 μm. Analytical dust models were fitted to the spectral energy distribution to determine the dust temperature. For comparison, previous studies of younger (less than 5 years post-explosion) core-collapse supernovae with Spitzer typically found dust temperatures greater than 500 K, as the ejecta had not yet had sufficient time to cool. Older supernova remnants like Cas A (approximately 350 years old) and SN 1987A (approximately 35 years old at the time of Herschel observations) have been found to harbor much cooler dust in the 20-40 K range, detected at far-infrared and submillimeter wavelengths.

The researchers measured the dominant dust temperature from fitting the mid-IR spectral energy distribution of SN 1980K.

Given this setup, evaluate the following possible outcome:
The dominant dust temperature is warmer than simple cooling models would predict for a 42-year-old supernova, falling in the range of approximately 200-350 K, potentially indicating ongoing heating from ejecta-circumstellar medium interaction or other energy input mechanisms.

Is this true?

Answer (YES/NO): NO